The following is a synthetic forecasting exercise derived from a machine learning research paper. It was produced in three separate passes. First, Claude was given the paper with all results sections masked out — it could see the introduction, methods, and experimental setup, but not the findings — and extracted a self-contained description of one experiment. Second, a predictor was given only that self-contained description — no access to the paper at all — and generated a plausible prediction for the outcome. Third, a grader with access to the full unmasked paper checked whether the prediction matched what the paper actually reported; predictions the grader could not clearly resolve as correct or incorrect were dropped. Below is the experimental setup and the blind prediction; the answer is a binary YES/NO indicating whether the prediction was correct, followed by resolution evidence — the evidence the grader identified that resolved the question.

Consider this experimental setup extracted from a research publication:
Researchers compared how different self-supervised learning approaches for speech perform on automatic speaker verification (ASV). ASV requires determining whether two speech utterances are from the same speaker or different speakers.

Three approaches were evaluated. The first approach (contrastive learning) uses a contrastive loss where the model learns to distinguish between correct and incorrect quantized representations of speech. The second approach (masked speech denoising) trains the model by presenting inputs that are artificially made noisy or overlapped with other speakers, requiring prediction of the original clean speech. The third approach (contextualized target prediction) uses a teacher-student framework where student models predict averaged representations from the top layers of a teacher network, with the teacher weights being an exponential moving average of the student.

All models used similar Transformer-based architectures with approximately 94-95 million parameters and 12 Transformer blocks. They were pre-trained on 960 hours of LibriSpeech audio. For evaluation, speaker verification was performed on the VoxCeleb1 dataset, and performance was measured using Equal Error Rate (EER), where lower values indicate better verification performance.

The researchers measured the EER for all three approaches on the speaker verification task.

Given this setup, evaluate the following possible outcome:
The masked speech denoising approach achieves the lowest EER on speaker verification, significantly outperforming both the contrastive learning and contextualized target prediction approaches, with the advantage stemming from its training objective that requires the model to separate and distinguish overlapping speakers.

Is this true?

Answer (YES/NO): YES